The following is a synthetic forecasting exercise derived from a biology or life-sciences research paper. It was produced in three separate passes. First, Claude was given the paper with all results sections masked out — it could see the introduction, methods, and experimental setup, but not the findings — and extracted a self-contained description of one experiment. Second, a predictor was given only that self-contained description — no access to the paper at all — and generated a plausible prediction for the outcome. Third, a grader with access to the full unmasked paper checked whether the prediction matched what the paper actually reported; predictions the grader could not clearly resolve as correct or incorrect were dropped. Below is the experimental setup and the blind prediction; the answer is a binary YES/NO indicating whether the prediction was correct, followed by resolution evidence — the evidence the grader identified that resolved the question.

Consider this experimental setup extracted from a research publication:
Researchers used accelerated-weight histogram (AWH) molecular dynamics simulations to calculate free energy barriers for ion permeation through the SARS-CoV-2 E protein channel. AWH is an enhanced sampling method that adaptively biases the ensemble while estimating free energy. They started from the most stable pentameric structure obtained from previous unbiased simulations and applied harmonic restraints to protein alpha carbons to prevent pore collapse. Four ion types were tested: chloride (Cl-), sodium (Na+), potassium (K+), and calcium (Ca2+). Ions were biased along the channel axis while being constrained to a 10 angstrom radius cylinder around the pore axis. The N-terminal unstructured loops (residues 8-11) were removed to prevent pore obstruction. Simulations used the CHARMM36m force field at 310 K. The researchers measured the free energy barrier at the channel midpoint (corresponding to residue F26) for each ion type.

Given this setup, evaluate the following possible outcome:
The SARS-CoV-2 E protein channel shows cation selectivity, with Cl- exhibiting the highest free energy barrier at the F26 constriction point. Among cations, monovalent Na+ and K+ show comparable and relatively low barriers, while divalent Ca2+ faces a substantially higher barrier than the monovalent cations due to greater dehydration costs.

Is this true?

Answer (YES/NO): NO